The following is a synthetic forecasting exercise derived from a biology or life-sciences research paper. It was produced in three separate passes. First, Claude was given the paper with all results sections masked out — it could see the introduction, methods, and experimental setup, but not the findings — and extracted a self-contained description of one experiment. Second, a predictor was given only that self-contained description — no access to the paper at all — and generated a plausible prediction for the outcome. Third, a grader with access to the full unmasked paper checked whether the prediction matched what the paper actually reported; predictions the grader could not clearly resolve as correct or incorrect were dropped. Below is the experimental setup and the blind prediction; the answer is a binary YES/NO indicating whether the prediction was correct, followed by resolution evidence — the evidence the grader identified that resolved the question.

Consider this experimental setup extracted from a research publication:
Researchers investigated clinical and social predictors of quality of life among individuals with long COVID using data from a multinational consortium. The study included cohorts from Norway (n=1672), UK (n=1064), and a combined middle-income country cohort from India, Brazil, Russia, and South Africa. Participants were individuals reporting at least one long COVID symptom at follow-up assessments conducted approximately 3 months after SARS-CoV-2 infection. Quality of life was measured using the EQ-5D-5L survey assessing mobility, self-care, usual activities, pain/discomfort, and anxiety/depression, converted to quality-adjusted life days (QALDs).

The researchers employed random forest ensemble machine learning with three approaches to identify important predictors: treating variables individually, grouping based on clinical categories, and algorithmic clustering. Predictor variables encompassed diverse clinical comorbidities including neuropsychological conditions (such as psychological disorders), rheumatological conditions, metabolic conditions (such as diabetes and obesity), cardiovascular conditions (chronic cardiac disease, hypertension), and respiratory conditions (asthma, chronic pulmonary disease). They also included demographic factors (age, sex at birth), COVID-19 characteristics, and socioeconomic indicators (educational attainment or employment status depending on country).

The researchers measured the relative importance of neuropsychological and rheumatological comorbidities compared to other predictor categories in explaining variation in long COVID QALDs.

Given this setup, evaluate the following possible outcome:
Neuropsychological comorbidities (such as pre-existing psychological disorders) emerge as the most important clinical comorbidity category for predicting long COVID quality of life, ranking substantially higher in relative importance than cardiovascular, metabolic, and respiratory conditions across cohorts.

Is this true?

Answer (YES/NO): YES